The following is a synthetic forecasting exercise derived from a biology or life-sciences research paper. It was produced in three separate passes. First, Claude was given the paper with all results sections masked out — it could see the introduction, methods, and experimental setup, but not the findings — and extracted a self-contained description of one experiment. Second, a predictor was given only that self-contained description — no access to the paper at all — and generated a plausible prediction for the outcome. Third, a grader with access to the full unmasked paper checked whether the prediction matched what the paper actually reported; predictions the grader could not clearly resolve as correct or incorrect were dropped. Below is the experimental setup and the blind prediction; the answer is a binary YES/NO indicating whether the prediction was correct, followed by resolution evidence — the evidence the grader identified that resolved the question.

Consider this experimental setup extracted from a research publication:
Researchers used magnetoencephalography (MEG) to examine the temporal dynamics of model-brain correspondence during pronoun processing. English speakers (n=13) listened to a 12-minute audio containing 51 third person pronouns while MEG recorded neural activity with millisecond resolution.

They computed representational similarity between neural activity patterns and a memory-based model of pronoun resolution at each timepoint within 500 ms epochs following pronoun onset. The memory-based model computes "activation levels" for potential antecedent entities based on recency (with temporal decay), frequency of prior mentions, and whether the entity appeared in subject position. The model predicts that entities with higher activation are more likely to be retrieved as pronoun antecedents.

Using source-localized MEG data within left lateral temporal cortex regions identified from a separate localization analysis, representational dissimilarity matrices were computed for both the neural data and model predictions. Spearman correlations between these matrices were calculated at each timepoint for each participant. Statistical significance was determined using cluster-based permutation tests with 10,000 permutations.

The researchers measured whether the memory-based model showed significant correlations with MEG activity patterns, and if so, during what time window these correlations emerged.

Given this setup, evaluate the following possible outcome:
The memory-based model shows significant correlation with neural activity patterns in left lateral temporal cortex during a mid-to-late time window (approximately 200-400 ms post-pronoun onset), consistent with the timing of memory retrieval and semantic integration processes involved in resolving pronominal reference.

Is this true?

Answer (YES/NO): YES